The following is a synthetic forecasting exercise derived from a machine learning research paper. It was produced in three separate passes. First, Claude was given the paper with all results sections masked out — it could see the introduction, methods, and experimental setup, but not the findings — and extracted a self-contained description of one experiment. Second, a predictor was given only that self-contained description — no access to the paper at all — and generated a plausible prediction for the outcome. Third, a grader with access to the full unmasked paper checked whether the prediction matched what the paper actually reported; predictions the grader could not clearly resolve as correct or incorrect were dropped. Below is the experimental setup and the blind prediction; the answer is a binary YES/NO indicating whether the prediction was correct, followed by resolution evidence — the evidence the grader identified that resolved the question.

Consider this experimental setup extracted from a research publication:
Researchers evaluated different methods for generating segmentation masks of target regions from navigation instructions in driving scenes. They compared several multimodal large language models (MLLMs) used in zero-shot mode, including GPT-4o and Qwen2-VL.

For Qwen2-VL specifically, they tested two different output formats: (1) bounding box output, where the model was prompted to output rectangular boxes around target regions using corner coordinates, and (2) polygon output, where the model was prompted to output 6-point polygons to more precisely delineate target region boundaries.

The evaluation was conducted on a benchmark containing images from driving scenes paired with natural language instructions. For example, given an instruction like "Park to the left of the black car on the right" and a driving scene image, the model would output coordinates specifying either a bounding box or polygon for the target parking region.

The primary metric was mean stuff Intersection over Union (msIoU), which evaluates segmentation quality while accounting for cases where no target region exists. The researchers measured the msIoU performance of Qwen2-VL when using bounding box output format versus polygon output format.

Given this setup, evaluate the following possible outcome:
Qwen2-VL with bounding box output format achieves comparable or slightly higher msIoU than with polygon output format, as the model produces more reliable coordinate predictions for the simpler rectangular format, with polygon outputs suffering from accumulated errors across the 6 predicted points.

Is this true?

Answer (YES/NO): NO